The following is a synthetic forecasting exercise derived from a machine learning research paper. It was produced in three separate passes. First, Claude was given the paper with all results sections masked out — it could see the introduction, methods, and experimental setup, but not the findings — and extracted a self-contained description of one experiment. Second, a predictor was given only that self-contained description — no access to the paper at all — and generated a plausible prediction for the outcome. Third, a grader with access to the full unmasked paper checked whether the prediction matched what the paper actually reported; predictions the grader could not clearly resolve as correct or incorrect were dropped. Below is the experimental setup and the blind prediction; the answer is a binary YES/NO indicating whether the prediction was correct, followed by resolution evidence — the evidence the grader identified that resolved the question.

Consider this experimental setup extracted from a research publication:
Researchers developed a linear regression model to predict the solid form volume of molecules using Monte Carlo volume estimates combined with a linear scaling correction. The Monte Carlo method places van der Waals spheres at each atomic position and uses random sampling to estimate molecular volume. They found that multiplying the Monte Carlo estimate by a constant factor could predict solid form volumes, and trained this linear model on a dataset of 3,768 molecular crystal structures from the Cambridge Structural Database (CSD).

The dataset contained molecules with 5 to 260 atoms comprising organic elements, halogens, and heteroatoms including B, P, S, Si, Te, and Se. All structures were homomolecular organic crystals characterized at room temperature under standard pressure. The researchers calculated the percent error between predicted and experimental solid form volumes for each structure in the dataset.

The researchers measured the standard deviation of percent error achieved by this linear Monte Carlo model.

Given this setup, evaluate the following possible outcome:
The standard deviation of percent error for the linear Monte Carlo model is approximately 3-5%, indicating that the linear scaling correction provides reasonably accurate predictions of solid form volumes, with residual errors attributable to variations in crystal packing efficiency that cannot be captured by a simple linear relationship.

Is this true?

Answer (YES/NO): YES